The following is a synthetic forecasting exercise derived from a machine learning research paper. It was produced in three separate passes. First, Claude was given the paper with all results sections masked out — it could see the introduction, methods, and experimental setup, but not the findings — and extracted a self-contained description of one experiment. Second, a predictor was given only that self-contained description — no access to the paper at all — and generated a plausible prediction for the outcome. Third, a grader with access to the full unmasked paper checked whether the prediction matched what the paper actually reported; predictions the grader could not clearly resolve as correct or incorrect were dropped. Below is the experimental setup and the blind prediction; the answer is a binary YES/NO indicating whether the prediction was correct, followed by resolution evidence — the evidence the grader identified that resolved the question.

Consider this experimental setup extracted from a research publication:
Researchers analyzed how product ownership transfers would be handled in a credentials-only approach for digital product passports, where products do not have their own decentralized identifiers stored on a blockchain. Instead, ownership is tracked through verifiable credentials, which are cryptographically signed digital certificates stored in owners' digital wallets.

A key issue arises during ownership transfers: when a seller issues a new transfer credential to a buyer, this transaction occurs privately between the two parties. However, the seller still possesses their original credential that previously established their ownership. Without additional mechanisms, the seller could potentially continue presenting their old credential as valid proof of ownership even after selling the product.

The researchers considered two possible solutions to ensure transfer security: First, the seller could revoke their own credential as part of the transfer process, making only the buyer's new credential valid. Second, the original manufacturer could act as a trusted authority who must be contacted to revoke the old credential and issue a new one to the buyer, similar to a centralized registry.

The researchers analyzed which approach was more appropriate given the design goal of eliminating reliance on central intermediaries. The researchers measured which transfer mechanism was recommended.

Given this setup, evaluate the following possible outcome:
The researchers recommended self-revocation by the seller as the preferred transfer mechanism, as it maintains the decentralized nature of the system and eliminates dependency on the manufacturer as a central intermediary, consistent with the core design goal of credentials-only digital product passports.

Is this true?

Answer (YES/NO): YES